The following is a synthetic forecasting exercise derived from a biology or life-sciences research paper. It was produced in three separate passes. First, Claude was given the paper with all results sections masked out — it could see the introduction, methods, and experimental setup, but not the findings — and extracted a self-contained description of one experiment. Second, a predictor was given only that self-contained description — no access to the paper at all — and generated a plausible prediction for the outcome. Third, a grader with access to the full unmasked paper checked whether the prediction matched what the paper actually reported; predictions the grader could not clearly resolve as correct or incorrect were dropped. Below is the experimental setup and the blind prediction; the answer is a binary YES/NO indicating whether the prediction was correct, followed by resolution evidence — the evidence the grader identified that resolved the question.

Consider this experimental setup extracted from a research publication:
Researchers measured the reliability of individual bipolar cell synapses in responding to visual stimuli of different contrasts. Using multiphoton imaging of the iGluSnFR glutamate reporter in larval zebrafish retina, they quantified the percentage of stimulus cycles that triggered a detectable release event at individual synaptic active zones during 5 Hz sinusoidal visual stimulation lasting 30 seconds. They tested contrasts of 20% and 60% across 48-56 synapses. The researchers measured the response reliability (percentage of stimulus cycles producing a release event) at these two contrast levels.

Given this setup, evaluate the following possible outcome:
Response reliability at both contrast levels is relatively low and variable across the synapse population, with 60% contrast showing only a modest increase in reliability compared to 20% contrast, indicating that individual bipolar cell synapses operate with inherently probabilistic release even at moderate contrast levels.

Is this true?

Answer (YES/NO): NO